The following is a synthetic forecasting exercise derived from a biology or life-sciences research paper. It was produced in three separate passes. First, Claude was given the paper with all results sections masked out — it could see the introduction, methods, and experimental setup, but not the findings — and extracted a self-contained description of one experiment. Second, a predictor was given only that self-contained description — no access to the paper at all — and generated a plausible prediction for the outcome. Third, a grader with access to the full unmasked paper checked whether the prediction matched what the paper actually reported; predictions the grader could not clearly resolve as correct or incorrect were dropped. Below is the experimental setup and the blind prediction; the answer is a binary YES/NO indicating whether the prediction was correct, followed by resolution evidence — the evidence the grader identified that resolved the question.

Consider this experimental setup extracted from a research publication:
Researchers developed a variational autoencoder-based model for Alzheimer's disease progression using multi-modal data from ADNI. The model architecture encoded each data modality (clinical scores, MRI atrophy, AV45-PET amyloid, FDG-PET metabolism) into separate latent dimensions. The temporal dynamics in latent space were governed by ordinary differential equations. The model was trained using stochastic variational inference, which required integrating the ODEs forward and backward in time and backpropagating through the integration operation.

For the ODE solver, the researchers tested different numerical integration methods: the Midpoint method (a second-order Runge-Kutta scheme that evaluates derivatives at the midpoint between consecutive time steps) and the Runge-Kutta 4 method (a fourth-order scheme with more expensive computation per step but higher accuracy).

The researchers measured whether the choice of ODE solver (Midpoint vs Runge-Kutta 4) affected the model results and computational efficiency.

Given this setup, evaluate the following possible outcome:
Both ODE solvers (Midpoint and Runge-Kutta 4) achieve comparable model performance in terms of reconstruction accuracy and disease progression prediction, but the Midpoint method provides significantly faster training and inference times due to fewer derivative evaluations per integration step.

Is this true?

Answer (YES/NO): YES